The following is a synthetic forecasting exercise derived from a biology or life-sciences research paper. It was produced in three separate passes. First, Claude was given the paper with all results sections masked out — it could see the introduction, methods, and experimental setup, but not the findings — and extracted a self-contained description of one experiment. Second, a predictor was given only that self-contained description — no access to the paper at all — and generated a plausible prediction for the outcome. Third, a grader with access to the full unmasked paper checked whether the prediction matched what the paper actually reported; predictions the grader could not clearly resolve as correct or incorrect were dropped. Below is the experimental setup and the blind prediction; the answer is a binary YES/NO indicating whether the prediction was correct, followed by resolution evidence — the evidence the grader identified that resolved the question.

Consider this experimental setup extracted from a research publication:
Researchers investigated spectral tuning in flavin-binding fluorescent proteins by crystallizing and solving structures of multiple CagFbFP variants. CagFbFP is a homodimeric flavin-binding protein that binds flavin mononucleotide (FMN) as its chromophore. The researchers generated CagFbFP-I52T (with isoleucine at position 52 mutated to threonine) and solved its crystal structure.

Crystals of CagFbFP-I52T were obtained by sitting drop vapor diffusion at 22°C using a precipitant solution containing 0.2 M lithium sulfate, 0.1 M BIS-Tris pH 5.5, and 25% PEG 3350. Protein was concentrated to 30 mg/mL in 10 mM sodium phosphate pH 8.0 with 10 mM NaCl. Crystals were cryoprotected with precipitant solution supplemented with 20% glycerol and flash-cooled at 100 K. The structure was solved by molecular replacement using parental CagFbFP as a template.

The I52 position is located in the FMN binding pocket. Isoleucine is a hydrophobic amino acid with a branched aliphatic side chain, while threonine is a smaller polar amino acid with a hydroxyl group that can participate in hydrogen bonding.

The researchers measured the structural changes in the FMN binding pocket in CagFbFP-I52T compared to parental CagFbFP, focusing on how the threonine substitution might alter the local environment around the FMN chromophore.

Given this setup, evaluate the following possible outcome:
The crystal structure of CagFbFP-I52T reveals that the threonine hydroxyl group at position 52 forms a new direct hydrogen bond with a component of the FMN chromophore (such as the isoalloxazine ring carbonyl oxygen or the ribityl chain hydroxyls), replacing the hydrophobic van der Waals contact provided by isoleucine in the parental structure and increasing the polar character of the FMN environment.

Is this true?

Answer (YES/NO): NO